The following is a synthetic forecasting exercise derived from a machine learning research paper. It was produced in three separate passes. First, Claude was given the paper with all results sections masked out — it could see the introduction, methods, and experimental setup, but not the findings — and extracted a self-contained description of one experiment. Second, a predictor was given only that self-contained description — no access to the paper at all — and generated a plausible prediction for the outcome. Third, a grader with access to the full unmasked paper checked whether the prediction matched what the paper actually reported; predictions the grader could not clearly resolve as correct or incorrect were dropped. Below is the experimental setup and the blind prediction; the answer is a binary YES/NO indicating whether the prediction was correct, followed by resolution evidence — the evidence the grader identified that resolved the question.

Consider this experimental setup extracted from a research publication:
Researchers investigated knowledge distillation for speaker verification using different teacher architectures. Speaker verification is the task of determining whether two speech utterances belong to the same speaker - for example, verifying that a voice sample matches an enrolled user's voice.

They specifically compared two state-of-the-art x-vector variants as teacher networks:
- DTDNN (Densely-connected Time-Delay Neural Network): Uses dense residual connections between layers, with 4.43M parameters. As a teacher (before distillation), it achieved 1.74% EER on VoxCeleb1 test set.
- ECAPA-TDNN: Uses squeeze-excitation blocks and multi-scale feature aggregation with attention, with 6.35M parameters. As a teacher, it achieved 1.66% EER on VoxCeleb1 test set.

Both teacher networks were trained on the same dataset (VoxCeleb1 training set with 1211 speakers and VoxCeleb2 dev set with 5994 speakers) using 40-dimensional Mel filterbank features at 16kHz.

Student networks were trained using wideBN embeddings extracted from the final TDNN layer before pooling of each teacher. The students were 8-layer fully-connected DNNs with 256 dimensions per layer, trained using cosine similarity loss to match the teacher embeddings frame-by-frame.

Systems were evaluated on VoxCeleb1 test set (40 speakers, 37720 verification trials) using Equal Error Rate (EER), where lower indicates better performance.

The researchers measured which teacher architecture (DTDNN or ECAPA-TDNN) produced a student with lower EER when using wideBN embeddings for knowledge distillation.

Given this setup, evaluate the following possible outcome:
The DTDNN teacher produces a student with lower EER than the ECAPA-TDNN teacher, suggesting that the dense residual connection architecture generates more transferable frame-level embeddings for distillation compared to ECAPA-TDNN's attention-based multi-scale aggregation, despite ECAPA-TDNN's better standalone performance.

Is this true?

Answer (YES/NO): YES